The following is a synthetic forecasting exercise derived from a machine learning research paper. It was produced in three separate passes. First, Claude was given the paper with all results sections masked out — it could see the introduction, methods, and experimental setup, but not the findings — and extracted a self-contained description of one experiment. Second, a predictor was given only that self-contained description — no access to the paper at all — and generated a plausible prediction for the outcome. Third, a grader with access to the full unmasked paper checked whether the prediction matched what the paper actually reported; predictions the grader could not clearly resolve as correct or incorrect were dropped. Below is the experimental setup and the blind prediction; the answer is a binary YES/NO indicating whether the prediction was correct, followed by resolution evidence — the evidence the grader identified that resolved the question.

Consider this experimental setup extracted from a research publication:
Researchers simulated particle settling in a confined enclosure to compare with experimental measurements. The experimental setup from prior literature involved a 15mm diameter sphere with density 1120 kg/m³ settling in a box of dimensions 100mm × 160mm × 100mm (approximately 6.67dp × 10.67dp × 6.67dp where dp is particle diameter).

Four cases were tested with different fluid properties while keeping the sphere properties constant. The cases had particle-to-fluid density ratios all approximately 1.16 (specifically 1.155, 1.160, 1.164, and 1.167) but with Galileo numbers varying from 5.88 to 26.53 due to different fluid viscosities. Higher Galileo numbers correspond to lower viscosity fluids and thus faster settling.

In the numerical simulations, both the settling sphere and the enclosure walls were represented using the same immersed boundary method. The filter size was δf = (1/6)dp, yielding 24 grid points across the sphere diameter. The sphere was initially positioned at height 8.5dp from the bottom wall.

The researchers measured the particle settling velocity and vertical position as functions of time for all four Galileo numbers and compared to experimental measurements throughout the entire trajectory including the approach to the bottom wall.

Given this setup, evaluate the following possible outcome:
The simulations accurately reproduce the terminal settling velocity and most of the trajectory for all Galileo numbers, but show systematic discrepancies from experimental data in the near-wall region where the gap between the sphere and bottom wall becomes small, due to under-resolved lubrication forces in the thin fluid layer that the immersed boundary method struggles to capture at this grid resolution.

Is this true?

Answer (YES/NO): NO